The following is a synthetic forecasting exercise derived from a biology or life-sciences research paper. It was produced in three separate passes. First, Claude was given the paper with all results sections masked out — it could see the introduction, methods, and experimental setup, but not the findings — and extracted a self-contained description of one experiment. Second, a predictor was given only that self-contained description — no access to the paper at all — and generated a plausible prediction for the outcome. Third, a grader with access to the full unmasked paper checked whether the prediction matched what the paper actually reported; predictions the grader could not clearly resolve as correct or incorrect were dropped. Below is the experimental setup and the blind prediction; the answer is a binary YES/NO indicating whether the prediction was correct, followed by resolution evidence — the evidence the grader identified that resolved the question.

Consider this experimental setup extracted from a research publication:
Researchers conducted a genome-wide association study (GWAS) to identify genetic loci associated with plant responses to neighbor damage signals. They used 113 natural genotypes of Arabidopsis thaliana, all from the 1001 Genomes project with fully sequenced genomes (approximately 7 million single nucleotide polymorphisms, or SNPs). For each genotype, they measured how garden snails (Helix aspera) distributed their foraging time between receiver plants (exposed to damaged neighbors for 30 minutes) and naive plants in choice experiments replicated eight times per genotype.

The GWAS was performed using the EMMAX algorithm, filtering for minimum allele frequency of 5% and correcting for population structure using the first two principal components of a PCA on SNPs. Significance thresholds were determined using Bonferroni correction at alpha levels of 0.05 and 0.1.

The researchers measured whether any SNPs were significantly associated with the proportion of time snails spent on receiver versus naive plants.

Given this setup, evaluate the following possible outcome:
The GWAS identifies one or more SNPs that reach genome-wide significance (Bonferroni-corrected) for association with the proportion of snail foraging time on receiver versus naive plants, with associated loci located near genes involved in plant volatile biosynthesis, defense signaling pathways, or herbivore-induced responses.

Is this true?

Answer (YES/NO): NO